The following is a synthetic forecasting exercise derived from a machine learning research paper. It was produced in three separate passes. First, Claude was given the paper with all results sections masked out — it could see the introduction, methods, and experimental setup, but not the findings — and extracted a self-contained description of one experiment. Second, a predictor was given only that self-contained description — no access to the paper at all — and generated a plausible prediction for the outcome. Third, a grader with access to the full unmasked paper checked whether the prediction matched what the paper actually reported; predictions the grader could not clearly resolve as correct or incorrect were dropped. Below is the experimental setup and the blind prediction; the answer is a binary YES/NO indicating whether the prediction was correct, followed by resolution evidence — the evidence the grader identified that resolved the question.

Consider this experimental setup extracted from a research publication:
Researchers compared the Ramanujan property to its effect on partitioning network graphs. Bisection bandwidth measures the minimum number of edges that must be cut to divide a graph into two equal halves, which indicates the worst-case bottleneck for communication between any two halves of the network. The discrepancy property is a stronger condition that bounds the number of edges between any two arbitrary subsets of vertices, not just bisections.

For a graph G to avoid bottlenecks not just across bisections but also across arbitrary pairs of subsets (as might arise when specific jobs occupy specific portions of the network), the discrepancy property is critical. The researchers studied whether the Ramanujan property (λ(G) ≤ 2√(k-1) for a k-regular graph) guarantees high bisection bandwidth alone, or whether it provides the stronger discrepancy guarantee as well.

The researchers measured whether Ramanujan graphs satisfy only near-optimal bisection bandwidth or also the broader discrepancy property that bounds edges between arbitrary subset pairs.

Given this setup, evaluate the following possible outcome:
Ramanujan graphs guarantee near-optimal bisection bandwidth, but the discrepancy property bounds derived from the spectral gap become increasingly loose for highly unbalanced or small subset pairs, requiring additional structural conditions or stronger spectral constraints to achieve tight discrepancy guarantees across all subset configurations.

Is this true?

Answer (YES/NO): NO